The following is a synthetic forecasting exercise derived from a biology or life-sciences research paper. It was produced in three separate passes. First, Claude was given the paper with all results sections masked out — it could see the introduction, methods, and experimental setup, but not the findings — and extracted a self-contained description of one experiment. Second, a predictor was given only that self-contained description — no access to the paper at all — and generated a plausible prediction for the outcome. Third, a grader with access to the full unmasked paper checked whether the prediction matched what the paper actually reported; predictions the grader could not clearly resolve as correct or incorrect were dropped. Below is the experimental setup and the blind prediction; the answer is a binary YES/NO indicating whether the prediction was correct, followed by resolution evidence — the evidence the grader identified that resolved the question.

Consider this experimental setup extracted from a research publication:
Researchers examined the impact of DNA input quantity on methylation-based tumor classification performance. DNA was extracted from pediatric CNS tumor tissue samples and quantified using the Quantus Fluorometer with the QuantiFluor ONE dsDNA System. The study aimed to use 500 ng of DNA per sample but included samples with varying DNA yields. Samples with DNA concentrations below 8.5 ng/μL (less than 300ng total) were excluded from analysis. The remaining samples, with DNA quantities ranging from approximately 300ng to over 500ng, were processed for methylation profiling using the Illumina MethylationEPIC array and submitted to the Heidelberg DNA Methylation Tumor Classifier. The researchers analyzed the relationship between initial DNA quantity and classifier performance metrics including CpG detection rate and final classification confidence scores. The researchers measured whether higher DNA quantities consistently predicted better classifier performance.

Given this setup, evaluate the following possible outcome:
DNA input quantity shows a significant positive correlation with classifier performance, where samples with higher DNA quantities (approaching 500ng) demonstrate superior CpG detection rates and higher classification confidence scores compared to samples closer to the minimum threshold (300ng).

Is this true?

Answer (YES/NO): NO